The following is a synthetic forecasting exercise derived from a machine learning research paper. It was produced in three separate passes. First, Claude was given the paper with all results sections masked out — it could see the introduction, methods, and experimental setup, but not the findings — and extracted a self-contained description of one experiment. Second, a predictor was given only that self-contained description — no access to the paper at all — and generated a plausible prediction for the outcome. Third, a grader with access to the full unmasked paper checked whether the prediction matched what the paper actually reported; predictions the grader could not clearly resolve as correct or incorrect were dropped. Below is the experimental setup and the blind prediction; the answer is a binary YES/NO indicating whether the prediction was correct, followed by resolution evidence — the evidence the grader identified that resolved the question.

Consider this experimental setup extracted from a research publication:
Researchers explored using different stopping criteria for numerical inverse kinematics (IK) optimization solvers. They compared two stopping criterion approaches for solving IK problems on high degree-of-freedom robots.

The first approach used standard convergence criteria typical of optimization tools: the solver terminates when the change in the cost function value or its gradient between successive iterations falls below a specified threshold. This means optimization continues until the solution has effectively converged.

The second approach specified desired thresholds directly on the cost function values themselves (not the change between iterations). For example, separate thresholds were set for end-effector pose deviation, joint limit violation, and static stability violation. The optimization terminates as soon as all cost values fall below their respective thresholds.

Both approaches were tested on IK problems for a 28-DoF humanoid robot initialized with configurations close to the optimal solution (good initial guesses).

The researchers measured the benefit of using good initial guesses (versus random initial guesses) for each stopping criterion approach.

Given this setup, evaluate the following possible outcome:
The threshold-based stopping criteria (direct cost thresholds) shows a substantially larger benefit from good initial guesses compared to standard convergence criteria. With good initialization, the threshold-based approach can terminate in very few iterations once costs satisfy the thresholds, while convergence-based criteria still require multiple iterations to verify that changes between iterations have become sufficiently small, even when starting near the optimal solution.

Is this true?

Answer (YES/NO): YES